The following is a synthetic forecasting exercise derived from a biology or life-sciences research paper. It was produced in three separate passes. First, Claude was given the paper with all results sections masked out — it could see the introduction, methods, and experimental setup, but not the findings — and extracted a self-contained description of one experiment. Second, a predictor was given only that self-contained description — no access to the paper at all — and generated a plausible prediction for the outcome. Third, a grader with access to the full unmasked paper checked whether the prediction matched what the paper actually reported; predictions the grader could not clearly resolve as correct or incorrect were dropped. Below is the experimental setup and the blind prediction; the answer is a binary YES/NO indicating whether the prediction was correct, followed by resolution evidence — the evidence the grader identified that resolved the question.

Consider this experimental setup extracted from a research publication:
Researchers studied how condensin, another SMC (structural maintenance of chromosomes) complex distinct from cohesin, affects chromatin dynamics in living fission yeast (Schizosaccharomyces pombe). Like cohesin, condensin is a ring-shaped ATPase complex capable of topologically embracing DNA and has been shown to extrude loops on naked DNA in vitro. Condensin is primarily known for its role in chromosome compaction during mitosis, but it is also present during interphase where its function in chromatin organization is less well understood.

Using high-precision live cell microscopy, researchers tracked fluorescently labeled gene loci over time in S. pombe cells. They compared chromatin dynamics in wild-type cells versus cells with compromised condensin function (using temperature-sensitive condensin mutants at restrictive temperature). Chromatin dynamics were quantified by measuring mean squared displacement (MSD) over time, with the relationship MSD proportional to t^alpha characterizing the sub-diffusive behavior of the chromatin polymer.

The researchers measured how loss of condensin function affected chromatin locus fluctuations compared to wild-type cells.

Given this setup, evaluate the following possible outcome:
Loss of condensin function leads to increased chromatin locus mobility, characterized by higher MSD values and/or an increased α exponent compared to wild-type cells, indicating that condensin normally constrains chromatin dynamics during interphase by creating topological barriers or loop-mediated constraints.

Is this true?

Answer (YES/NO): YES